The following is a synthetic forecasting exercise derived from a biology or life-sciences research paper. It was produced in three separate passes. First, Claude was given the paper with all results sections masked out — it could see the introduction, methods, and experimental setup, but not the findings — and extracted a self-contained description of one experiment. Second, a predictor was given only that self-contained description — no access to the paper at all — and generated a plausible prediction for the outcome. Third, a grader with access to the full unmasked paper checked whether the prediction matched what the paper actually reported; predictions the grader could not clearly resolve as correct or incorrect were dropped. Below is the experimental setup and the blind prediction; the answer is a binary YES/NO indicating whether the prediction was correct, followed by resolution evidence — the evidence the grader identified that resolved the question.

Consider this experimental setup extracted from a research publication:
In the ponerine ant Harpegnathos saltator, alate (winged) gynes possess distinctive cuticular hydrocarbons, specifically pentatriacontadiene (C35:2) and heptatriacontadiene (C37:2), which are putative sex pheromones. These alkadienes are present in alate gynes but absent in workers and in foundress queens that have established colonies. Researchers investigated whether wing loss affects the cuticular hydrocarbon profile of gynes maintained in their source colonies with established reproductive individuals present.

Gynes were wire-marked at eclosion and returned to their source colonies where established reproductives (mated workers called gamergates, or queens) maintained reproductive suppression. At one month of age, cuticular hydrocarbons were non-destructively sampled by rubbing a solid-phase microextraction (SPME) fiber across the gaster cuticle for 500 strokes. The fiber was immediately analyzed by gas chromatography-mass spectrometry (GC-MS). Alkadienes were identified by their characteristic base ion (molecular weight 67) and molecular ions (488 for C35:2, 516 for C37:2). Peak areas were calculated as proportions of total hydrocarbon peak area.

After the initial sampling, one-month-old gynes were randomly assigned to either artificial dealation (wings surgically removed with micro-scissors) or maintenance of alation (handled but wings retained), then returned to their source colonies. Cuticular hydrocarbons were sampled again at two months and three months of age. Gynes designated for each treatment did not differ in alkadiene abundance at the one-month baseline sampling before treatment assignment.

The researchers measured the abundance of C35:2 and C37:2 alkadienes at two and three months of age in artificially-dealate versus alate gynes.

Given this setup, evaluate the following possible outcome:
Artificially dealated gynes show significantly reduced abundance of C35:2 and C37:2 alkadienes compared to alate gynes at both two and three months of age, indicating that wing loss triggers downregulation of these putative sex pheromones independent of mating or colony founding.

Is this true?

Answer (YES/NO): NO